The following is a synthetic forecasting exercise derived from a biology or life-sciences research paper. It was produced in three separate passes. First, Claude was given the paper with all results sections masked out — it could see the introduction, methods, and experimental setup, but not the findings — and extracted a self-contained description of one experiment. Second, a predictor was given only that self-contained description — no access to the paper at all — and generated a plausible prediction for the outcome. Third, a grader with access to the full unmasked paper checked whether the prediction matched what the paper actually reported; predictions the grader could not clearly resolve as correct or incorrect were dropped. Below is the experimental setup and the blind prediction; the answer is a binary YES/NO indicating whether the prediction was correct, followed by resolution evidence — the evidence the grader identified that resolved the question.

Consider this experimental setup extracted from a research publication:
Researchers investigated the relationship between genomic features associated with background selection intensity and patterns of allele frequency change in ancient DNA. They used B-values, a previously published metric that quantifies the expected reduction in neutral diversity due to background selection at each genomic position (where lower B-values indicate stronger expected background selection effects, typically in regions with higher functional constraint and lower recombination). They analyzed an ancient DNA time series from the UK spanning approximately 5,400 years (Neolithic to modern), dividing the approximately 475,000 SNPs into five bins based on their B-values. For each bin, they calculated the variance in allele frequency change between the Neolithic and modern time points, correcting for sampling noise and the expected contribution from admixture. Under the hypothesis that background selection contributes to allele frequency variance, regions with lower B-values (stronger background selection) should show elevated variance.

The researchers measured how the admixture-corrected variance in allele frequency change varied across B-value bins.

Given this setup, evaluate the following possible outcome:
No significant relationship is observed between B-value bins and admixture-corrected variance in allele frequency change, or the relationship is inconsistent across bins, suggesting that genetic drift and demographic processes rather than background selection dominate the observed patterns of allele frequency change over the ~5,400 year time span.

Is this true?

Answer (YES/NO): NO